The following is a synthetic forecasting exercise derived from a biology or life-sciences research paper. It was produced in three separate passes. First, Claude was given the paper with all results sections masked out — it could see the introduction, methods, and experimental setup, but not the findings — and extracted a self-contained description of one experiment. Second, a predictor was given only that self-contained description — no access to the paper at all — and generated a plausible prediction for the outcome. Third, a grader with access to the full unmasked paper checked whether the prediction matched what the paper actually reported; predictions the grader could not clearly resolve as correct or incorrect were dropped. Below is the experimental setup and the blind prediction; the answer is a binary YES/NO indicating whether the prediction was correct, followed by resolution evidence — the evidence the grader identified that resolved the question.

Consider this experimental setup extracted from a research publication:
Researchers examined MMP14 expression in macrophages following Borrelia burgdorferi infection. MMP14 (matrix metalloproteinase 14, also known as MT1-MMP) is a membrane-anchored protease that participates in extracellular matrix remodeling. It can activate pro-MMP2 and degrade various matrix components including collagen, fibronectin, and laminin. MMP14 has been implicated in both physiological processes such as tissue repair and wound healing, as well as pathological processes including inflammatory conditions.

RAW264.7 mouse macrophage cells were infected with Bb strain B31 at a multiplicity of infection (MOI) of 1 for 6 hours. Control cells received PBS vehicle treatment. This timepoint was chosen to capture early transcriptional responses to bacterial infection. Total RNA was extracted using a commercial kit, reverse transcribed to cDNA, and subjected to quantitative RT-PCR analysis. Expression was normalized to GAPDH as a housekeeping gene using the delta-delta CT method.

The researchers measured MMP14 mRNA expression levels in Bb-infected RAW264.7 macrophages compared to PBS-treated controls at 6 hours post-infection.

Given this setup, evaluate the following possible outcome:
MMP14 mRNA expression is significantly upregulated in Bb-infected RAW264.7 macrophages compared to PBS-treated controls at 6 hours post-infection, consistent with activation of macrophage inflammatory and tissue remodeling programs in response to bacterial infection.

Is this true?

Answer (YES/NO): YES